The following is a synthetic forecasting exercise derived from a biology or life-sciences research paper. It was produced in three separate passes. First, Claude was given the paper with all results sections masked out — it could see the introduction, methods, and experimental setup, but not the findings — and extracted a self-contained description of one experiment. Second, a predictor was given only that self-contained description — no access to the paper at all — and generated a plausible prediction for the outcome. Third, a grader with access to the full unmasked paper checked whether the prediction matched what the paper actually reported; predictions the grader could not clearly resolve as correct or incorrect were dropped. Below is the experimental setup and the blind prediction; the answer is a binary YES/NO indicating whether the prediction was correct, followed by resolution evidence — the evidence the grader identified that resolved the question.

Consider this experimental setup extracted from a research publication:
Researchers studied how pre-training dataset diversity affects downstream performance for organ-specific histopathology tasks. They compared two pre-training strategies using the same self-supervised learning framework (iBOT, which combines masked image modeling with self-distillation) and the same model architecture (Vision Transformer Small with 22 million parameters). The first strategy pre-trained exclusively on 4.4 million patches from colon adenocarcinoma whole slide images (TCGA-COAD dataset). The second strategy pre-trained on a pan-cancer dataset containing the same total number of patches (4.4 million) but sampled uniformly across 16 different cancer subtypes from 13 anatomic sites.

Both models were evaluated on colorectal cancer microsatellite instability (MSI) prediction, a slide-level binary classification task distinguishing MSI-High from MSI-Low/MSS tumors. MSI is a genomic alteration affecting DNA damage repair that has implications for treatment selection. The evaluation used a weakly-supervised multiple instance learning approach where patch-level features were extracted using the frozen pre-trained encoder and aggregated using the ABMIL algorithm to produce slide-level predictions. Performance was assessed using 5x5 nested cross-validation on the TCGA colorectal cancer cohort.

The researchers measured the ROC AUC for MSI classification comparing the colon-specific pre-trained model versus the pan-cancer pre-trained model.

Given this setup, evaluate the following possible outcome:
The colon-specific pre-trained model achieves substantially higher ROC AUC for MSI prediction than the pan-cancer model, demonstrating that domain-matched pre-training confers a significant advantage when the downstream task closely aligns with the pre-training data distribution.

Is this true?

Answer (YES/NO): NO